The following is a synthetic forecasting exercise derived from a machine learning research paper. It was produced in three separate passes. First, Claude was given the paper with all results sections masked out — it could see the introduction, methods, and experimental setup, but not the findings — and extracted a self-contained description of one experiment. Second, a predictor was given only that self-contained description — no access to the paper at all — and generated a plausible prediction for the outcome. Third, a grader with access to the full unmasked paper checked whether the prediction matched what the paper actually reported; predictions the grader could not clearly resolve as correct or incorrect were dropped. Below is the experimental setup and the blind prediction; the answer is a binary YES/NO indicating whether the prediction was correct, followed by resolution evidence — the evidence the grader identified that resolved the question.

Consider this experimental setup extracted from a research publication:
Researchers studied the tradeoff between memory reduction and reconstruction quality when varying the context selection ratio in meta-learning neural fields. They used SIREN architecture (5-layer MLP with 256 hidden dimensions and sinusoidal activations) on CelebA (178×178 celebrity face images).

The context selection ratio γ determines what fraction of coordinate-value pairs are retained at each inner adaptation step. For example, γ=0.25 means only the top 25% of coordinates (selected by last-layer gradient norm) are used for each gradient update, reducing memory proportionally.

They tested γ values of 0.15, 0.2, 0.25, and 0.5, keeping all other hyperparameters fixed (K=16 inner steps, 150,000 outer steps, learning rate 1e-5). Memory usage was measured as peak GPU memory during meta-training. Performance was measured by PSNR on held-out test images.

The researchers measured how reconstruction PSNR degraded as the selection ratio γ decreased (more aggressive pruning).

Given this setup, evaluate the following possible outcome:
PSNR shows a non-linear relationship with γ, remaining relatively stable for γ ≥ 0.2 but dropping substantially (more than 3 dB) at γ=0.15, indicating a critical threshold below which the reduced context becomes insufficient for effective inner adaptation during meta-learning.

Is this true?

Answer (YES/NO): NO